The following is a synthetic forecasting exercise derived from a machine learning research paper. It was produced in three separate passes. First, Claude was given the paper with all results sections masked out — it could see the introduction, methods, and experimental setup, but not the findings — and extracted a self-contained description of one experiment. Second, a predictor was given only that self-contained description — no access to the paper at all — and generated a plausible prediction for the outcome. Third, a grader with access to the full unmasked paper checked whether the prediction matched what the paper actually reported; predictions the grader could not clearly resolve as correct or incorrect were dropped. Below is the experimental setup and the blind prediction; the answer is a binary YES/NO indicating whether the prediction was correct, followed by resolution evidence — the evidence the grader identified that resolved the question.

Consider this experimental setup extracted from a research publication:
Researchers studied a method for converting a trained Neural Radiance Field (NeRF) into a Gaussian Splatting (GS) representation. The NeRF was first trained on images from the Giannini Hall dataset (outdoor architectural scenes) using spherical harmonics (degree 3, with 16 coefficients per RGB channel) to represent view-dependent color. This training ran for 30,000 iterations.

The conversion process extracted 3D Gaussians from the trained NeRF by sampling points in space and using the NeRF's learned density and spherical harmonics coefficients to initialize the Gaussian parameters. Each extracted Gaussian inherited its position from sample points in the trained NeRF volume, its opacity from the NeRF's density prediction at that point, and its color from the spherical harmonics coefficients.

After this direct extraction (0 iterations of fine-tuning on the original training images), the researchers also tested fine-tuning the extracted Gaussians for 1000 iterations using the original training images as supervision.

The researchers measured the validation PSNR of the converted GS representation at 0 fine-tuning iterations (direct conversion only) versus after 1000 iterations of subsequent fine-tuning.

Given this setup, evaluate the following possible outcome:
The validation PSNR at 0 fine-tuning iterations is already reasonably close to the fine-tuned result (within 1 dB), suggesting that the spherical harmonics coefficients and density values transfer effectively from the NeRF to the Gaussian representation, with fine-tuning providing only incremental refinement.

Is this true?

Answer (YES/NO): NO